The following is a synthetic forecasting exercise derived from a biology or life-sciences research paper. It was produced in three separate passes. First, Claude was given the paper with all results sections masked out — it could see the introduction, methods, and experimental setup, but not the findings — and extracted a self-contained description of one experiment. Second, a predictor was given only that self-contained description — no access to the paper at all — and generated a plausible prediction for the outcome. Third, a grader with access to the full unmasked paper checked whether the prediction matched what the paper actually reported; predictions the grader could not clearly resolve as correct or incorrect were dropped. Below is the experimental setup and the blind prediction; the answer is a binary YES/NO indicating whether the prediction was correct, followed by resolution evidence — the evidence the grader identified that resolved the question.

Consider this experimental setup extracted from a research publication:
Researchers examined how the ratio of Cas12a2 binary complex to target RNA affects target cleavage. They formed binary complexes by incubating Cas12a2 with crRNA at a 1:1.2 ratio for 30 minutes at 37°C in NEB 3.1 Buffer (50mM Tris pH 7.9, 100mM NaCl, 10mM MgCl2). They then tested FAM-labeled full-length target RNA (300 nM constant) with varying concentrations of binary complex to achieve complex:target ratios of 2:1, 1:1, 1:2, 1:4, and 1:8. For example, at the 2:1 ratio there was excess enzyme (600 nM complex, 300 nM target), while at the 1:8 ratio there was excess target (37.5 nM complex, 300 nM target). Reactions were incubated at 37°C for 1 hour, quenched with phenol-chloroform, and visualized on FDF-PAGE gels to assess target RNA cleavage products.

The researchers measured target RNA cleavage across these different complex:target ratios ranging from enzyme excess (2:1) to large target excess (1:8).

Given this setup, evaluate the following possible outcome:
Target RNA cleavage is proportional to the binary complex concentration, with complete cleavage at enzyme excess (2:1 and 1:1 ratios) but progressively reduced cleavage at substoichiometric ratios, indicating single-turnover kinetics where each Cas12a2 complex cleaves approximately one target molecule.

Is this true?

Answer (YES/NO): NO